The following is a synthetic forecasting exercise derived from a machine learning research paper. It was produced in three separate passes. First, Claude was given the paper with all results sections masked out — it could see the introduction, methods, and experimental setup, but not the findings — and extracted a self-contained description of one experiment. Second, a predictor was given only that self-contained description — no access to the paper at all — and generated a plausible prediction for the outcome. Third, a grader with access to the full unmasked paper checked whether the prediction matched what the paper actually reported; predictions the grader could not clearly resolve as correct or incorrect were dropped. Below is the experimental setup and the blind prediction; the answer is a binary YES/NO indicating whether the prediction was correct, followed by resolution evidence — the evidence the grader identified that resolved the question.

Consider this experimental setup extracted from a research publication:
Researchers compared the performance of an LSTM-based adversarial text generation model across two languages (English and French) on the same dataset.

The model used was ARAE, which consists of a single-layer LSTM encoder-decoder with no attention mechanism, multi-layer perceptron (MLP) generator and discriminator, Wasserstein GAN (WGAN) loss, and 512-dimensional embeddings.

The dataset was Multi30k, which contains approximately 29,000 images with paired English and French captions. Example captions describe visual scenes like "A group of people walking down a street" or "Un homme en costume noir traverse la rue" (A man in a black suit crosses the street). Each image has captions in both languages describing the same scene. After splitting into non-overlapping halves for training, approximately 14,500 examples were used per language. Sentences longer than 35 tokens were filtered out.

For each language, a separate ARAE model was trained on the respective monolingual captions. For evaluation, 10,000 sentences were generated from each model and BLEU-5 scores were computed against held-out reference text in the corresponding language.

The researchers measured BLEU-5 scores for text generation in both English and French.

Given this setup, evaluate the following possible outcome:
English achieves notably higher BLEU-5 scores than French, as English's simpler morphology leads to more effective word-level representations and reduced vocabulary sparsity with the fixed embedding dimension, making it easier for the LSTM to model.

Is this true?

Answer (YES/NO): NO